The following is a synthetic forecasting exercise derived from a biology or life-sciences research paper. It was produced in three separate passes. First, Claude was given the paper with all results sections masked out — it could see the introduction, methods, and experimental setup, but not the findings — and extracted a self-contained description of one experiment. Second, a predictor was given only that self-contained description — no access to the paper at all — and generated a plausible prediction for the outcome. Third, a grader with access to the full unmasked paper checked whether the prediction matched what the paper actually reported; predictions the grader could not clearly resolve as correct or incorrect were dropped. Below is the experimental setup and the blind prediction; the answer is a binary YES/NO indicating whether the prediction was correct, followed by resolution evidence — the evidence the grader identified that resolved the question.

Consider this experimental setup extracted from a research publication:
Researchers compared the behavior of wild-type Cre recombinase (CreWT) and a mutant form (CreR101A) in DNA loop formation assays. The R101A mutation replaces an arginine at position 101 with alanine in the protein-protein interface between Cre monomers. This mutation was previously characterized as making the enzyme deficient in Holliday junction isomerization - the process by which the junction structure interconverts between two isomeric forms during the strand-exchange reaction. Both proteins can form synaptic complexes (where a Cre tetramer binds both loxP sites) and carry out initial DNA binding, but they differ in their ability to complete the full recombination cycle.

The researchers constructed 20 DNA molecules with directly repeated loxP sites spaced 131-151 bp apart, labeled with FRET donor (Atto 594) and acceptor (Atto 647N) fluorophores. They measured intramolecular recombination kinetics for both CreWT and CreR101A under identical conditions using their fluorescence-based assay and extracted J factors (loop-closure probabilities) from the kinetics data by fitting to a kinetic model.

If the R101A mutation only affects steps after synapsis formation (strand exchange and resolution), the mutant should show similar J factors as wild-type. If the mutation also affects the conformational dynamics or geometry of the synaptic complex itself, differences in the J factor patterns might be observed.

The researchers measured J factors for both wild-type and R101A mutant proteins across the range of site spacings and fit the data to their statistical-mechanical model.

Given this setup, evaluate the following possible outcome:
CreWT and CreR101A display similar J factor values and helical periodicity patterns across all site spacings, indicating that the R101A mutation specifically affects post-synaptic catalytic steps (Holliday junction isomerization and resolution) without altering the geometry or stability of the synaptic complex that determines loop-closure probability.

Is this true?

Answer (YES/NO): NO